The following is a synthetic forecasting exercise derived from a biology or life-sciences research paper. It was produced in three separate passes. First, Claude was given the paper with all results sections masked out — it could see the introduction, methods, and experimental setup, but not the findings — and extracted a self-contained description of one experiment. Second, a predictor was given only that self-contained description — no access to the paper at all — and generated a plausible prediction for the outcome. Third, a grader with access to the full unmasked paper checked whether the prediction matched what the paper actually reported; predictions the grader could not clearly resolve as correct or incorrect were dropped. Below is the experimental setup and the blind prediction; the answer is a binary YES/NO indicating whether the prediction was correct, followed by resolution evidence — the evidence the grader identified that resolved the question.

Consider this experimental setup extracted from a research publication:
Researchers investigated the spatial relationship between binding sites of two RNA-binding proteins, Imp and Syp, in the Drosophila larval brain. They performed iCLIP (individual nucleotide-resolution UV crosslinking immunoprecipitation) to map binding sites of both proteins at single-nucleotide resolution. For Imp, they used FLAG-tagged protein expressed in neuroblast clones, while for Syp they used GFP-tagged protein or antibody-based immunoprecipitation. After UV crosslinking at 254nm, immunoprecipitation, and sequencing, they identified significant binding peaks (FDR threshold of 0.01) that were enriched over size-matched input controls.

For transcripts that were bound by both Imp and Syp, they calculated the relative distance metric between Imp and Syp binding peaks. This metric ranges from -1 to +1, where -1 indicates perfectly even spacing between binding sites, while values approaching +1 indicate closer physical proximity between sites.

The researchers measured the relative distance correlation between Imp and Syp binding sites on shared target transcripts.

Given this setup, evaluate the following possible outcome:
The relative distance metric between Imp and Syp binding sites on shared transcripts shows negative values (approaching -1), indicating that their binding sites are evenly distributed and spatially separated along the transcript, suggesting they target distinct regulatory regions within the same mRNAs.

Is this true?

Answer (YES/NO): NO